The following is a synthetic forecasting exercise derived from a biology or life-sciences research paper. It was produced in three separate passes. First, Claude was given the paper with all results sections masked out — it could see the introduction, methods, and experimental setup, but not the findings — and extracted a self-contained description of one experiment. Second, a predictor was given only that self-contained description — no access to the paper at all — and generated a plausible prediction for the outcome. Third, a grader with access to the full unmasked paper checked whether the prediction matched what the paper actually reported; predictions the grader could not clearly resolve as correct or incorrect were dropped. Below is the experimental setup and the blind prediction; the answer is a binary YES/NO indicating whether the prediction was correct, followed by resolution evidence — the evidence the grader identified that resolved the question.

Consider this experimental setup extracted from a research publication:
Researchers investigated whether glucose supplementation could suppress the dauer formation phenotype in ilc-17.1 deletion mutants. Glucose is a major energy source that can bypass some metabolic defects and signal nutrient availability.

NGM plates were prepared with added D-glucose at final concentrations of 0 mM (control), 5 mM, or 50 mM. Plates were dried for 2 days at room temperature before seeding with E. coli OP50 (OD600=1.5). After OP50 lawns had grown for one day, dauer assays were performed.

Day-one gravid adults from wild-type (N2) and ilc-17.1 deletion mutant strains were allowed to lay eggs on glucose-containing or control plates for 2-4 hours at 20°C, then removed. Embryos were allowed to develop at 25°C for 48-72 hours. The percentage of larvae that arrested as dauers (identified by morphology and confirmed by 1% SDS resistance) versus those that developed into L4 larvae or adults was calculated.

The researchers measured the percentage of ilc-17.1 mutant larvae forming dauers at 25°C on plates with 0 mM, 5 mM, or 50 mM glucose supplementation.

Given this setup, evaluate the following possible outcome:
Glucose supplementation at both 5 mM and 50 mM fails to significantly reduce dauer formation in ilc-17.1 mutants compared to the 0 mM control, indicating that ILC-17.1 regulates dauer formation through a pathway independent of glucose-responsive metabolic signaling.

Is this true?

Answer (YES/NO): NO